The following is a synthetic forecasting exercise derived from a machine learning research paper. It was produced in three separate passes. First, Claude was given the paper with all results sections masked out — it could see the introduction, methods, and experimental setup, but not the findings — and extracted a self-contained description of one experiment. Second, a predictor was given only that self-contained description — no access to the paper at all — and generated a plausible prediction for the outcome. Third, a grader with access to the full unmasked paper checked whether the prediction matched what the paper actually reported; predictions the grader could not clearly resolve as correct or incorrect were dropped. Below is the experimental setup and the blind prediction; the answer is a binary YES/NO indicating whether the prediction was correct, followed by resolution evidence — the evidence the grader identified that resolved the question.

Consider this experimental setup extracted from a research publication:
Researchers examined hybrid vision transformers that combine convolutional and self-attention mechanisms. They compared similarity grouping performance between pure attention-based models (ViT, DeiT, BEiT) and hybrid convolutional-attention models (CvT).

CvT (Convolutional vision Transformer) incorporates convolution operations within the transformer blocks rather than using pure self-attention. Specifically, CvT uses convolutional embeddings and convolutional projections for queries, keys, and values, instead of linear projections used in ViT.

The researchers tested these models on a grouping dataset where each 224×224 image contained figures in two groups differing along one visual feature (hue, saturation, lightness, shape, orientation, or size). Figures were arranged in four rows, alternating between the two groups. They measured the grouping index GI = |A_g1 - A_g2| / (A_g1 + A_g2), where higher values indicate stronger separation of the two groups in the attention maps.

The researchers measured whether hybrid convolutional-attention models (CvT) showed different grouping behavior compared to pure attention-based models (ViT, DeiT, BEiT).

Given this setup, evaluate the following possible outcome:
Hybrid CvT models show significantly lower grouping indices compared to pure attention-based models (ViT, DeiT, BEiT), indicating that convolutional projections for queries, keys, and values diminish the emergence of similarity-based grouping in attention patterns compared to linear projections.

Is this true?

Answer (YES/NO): NO